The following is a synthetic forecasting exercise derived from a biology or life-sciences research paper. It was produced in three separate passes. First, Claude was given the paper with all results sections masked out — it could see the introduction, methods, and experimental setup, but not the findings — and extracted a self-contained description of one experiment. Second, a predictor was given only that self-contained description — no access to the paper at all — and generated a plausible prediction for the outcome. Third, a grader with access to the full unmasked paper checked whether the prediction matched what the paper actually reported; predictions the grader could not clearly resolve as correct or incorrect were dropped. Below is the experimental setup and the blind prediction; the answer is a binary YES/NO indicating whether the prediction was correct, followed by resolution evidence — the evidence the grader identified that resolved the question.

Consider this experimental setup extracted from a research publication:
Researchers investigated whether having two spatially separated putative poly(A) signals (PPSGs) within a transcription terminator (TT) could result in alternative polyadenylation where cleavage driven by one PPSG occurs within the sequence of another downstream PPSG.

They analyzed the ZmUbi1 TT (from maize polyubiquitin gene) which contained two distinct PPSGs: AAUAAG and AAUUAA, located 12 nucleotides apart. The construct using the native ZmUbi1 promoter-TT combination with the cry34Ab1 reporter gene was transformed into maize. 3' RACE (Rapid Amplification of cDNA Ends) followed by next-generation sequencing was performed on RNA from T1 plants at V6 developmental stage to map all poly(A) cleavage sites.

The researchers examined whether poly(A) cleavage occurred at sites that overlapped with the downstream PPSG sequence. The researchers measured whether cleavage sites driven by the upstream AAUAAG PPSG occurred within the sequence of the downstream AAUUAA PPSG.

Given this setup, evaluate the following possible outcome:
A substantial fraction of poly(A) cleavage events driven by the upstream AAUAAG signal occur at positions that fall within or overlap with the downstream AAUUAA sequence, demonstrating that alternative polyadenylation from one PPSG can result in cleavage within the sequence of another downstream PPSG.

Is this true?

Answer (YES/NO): YES